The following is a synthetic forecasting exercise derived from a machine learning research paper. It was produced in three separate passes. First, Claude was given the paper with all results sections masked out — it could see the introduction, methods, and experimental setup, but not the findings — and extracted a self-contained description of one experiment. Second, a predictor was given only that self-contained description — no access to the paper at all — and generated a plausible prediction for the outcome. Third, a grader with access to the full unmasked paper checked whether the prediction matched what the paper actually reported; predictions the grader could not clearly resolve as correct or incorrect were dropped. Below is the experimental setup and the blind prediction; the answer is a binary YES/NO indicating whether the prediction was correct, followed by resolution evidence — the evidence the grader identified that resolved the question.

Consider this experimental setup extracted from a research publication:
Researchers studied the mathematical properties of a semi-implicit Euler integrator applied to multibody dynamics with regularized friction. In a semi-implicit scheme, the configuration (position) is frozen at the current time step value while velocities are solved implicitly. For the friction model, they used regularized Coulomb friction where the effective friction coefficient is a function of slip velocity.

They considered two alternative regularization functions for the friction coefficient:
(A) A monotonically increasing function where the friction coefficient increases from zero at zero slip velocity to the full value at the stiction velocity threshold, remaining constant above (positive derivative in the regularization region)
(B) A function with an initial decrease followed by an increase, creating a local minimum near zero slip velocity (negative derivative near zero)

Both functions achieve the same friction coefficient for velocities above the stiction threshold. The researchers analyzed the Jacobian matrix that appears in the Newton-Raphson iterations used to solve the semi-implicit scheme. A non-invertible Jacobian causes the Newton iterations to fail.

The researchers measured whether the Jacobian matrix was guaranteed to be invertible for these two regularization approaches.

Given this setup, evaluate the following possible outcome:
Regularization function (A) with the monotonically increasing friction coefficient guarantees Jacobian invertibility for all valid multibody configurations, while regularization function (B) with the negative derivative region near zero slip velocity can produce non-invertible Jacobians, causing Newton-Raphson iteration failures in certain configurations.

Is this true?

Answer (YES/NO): YES